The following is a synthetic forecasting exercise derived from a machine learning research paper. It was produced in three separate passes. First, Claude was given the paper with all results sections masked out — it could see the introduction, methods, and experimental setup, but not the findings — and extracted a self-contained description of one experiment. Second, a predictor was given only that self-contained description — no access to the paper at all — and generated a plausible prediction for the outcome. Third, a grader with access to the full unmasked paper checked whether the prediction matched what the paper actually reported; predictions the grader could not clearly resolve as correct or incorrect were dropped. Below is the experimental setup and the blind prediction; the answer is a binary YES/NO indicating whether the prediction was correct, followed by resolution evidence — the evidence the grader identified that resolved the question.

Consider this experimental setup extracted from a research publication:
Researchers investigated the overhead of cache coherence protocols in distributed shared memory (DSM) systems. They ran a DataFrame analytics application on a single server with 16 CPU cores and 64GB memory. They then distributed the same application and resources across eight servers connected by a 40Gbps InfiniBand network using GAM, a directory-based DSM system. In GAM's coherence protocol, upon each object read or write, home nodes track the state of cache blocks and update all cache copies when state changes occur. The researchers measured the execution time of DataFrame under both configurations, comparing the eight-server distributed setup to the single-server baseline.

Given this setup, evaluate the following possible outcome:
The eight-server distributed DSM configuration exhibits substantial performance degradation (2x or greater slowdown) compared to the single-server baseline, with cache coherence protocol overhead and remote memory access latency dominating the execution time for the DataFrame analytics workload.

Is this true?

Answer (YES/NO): NO